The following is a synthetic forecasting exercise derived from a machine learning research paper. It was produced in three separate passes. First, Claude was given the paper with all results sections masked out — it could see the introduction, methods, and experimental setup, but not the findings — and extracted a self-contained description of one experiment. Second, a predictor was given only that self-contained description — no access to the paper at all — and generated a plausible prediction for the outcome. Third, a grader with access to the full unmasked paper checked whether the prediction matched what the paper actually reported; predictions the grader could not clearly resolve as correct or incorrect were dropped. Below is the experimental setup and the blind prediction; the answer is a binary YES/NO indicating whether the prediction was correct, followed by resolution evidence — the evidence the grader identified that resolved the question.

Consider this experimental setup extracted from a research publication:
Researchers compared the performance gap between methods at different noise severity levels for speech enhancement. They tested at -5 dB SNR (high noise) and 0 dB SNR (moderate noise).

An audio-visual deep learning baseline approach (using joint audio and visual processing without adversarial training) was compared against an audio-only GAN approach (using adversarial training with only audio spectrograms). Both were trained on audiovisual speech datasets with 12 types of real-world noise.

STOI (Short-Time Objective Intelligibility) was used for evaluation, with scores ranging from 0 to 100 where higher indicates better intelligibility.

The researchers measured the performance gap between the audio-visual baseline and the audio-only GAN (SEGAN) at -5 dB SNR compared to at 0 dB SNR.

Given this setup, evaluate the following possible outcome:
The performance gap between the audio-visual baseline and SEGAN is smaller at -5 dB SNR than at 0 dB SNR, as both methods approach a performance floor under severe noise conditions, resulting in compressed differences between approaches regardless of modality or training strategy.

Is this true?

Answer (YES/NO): NO